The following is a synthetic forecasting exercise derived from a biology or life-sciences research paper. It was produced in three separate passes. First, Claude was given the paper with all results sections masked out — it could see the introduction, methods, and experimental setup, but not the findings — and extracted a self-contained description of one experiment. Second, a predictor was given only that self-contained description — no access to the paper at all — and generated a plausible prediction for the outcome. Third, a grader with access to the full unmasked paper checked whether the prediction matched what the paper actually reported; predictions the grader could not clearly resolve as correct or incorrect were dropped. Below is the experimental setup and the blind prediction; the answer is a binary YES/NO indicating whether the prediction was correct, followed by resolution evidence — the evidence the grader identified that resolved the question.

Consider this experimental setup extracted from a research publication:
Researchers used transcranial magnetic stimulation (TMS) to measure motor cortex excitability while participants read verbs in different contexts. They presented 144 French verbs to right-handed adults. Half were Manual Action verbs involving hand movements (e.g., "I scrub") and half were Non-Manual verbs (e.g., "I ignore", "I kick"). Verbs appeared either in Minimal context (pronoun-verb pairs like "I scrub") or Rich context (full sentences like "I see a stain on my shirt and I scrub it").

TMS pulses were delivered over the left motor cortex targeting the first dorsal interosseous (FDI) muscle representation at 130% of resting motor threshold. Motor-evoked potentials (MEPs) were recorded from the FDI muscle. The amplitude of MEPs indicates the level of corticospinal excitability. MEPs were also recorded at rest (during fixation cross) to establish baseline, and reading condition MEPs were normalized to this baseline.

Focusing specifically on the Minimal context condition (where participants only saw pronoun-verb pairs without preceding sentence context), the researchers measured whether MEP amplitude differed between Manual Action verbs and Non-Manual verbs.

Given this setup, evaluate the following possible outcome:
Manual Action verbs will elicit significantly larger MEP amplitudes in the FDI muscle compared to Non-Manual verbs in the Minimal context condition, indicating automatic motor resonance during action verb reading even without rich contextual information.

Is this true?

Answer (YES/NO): NO